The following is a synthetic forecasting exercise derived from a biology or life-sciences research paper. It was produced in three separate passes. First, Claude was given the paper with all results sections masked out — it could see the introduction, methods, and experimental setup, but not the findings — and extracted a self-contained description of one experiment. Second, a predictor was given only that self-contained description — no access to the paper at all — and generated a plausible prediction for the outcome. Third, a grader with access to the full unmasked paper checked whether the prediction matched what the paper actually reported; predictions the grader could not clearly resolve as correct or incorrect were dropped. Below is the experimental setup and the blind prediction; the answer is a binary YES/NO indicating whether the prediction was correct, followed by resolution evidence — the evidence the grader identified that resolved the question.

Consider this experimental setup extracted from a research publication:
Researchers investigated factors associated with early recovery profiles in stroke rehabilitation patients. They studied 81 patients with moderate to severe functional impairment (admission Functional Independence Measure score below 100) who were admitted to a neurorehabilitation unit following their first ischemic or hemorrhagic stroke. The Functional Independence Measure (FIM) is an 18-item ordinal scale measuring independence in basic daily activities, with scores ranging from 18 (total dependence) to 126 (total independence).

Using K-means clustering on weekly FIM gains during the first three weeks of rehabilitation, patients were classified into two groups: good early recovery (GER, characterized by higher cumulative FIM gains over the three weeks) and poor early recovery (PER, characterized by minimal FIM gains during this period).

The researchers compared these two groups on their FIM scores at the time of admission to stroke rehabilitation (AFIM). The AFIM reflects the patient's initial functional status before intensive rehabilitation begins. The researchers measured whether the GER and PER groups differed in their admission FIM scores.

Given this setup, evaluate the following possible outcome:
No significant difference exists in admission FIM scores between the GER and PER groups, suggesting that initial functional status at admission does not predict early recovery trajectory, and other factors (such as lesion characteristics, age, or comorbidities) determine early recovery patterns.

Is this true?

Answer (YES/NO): YES